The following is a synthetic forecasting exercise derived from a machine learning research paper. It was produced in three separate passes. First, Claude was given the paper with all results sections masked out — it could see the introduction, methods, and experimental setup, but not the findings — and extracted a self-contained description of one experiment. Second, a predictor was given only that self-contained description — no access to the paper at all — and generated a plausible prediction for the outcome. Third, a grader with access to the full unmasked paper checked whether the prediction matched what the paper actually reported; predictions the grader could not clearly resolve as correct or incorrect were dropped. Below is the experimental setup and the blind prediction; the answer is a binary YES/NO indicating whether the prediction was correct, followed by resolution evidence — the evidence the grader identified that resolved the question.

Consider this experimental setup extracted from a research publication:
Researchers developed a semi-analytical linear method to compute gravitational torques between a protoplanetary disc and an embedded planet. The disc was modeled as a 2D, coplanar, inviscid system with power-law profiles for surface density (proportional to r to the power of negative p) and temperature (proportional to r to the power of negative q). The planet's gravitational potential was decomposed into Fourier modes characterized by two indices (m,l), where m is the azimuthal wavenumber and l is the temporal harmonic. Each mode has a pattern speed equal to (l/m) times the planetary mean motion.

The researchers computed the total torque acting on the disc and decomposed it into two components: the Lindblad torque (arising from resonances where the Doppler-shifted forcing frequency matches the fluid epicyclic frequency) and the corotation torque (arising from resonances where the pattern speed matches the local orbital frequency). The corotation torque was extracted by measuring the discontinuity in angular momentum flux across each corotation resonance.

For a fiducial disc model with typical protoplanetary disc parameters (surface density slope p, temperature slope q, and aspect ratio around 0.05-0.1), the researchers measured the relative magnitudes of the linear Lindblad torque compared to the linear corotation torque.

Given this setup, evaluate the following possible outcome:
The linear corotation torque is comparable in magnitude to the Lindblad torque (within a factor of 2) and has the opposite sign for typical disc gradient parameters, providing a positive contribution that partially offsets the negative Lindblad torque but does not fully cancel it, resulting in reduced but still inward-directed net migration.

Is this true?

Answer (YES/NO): NO